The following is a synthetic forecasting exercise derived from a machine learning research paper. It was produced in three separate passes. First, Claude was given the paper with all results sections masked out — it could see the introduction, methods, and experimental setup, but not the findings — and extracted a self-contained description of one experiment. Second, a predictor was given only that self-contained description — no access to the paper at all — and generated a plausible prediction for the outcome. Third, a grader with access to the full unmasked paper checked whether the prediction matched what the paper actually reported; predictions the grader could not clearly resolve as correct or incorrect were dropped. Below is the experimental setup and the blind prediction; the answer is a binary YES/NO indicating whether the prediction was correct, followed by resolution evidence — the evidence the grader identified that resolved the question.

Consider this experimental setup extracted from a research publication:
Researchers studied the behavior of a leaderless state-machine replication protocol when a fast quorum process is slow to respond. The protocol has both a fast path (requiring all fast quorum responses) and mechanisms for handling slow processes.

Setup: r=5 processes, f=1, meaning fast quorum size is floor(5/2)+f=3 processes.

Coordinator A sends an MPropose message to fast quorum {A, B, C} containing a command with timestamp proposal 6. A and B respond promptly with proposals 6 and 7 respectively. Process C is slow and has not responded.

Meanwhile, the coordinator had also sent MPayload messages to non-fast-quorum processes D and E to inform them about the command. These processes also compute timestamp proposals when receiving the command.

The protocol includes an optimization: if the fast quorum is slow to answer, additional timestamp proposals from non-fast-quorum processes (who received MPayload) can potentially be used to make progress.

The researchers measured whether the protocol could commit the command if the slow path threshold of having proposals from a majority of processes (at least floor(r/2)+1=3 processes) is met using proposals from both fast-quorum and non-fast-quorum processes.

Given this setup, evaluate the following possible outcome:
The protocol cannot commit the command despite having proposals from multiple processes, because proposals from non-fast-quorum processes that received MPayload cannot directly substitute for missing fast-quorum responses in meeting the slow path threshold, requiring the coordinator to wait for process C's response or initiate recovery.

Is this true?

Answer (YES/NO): NO